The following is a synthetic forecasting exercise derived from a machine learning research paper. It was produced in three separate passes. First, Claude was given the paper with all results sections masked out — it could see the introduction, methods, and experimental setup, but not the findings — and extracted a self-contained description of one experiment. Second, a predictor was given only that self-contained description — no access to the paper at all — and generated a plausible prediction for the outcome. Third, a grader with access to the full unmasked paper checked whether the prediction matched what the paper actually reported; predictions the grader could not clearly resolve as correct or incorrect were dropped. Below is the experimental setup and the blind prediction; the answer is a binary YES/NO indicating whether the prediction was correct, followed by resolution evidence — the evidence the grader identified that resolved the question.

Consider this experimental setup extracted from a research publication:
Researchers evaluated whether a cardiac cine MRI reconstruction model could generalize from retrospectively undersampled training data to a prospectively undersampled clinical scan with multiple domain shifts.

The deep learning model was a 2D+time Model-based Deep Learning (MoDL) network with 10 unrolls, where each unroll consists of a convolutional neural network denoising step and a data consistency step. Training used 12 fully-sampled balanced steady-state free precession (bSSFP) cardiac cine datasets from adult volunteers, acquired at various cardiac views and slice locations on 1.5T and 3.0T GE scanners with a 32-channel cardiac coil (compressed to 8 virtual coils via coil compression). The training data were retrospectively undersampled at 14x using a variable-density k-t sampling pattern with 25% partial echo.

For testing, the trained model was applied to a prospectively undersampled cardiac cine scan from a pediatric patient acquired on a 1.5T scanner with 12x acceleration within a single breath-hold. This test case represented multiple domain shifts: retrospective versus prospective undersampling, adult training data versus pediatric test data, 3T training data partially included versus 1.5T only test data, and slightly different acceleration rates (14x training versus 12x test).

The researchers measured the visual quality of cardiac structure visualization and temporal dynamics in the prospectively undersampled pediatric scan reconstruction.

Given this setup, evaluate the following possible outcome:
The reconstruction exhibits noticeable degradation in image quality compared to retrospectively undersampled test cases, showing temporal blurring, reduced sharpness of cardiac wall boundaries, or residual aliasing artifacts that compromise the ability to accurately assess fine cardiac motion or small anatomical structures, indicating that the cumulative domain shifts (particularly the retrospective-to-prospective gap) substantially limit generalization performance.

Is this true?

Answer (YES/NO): NO